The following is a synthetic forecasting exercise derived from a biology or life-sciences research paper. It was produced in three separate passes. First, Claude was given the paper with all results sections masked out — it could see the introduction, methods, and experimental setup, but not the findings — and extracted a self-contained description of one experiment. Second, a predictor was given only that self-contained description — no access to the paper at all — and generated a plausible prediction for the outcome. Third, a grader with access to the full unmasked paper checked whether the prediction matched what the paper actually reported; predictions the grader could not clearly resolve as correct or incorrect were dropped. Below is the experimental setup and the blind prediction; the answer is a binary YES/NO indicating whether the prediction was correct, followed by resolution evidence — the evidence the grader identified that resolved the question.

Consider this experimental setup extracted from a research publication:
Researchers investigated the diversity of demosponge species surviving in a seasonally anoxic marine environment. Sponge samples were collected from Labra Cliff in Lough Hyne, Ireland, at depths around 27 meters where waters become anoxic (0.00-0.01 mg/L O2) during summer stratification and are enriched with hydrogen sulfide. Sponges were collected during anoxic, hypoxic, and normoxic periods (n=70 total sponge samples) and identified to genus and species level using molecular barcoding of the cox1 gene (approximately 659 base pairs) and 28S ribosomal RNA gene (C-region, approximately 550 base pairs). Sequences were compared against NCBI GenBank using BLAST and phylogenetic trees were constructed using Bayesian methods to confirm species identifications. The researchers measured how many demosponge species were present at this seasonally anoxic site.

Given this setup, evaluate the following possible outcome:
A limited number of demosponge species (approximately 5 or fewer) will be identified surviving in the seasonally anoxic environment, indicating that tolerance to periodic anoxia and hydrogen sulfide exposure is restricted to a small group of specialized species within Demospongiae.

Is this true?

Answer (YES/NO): NO